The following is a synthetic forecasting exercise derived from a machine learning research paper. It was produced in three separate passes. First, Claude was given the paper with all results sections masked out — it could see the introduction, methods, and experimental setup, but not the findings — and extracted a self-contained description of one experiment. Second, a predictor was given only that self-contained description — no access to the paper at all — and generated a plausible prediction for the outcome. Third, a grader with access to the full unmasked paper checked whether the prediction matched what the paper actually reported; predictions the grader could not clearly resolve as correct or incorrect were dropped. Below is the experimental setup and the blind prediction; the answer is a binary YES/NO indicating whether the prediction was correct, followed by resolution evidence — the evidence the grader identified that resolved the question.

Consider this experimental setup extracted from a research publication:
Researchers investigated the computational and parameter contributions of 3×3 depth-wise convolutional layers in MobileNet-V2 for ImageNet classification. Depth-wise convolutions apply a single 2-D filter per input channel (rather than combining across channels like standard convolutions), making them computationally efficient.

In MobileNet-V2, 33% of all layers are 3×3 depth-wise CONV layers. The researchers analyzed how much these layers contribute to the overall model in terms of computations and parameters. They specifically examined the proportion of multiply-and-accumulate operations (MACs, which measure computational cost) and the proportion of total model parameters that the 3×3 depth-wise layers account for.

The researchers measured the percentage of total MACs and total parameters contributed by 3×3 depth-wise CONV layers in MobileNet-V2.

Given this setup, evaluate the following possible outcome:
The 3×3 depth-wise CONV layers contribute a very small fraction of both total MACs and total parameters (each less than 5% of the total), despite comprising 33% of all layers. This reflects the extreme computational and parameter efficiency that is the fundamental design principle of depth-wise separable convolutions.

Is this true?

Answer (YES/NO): NO